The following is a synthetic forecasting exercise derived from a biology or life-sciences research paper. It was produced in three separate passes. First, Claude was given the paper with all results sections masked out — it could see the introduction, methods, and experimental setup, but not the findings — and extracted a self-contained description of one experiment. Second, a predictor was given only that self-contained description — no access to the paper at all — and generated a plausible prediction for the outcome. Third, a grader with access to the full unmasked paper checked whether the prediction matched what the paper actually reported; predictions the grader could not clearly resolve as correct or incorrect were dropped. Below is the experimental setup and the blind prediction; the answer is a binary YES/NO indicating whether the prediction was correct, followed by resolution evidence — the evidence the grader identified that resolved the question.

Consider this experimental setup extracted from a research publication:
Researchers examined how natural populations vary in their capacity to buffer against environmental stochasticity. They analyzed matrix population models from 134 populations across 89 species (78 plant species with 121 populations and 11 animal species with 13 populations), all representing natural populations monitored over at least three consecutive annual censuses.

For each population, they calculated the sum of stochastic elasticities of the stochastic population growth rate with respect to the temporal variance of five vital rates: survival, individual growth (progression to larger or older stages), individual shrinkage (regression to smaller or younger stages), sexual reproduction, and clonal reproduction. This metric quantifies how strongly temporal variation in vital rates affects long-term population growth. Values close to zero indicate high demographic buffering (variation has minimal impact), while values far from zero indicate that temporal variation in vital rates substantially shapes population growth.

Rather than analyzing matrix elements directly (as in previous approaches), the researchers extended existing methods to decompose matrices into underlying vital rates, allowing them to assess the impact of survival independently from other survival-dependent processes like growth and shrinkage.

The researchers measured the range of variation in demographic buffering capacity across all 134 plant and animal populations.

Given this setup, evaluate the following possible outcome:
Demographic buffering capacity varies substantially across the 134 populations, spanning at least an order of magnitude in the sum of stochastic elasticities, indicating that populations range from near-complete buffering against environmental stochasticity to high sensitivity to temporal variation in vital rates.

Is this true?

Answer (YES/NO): YES